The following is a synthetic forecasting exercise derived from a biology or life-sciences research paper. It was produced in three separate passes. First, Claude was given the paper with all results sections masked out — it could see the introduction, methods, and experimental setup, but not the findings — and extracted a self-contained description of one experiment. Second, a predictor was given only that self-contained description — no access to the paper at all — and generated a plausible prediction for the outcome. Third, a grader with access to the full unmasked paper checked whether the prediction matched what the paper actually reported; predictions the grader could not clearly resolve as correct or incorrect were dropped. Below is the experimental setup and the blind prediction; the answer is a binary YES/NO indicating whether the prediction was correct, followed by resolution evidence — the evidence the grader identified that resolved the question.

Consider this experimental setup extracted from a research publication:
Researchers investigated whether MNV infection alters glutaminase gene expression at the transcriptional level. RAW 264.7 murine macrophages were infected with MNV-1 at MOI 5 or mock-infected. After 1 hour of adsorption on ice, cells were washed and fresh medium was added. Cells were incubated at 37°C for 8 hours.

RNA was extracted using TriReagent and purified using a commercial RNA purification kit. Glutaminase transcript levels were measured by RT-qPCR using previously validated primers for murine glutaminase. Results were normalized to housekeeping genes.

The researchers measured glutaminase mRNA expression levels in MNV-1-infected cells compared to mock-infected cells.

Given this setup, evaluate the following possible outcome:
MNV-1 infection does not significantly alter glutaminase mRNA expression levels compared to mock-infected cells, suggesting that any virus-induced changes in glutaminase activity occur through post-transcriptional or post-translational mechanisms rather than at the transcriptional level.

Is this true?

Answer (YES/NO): NO